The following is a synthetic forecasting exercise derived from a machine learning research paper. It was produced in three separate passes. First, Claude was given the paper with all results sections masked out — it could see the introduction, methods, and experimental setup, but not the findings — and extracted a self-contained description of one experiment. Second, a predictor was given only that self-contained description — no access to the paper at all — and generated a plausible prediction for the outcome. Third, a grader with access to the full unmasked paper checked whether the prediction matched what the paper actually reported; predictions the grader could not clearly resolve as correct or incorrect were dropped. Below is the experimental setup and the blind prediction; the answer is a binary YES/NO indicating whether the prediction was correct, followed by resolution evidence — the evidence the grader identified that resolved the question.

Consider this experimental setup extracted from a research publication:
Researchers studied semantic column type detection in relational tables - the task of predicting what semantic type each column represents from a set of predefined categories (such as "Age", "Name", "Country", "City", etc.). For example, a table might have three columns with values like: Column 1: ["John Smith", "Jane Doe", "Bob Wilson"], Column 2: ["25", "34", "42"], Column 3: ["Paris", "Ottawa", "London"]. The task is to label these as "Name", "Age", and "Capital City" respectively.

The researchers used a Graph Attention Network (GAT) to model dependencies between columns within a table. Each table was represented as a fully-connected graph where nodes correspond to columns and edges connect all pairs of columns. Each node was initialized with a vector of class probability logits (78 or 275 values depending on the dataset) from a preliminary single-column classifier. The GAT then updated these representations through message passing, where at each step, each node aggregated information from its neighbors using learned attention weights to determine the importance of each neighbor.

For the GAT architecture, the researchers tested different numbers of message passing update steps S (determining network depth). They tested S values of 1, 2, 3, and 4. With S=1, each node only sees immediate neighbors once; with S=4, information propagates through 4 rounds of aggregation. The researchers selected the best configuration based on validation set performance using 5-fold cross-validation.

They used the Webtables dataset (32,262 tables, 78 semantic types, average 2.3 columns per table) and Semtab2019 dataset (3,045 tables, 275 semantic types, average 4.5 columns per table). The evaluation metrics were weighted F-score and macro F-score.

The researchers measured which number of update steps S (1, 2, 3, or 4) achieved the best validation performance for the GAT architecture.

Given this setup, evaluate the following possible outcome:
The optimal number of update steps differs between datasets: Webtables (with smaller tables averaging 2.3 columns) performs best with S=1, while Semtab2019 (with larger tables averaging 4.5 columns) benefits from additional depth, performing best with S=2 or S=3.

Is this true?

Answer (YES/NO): NO